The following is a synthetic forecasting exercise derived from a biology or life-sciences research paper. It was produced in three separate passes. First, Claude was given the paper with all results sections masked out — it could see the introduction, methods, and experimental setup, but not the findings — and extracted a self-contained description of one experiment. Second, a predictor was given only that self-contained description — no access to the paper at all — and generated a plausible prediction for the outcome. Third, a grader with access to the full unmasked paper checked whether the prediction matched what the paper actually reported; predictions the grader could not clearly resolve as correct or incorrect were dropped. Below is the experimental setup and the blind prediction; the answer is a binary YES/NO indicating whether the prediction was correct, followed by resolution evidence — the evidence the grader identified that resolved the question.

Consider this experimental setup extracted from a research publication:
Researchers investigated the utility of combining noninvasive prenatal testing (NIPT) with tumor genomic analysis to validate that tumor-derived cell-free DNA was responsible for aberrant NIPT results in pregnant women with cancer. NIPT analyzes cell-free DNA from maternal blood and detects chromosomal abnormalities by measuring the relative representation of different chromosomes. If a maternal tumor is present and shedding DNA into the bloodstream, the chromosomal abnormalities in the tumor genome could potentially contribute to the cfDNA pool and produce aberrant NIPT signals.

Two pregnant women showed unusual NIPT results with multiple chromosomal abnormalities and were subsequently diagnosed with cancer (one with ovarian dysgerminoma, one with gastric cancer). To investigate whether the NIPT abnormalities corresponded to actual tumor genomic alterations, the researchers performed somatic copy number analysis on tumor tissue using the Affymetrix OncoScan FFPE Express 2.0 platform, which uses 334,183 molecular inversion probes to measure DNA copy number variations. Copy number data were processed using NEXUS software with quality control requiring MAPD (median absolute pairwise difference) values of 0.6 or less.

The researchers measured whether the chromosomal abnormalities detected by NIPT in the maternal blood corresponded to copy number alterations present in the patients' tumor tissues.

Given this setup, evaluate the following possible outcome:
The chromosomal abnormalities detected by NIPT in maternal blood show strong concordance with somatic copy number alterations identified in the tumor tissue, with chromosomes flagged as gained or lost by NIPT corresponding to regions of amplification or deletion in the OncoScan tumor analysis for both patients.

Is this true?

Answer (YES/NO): NO